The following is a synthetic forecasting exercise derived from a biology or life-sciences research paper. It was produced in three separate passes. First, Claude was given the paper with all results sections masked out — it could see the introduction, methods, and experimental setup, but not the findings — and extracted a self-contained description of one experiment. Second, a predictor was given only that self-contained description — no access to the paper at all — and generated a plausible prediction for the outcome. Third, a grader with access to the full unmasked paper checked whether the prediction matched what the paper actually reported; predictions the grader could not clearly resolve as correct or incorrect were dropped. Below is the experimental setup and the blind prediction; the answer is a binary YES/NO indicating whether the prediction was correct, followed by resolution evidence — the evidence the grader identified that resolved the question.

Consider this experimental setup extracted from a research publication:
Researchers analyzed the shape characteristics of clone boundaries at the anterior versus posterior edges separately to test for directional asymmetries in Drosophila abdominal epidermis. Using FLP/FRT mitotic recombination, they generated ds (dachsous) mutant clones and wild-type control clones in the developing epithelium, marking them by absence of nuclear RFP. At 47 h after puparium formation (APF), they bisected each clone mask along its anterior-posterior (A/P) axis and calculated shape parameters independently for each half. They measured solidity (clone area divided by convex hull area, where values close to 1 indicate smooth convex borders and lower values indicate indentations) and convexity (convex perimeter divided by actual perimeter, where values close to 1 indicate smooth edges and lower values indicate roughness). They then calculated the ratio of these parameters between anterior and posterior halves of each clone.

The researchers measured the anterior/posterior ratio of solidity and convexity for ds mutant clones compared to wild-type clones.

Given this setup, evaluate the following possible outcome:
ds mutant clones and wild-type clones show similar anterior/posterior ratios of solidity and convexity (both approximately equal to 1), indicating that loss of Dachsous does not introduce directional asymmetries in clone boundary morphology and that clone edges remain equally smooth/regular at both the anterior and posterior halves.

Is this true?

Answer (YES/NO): NO